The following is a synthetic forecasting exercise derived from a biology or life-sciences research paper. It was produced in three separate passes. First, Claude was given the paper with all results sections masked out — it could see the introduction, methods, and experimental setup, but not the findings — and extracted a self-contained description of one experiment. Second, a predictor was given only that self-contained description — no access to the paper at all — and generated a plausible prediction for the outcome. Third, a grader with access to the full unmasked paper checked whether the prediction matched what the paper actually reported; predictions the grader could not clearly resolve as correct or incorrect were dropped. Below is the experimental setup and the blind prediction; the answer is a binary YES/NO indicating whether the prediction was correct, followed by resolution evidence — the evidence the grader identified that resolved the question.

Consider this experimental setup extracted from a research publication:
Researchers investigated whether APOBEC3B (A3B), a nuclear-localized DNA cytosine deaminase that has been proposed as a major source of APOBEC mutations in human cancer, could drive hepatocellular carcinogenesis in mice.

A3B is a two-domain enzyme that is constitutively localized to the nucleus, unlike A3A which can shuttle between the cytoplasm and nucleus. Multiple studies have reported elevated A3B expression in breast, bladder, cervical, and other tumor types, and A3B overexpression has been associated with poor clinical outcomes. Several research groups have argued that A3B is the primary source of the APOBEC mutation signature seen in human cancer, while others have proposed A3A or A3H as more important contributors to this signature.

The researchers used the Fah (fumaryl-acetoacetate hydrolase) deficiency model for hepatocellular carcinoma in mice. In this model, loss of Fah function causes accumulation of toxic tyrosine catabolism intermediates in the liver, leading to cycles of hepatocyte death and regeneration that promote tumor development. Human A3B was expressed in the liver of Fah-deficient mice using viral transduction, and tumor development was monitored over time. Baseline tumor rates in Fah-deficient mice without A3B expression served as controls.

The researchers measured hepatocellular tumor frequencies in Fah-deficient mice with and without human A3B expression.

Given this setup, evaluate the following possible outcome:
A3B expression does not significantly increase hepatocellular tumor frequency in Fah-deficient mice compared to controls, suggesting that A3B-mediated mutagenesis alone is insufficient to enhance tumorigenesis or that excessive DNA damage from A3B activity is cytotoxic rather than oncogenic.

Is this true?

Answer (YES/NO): YES